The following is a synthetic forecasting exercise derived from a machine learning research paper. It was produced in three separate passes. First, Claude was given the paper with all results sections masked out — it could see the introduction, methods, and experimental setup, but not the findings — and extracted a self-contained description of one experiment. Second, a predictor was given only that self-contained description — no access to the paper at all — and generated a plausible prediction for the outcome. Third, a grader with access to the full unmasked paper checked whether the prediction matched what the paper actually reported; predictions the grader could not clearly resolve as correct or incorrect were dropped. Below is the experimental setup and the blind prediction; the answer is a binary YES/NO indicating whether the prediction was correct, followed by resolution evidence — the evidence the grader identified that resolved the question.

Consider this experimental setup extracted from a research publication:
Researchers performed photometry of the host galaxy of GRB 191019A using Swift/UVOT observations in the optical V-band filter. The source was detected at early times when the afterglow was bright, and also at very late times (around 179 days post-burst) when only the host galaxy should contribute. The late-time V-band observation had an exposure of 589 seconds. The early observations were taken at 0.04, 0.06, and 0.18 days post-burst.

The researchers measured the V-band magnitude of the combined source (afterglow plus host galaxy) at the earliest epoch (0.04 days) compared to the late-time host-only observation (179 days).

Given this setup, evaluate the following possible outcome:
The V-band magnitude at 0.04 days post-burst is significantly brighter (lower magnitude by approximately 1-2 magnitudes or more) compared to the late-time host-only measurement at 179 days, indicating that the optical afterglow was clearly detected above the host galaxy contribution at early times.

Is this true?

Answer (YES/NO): NO